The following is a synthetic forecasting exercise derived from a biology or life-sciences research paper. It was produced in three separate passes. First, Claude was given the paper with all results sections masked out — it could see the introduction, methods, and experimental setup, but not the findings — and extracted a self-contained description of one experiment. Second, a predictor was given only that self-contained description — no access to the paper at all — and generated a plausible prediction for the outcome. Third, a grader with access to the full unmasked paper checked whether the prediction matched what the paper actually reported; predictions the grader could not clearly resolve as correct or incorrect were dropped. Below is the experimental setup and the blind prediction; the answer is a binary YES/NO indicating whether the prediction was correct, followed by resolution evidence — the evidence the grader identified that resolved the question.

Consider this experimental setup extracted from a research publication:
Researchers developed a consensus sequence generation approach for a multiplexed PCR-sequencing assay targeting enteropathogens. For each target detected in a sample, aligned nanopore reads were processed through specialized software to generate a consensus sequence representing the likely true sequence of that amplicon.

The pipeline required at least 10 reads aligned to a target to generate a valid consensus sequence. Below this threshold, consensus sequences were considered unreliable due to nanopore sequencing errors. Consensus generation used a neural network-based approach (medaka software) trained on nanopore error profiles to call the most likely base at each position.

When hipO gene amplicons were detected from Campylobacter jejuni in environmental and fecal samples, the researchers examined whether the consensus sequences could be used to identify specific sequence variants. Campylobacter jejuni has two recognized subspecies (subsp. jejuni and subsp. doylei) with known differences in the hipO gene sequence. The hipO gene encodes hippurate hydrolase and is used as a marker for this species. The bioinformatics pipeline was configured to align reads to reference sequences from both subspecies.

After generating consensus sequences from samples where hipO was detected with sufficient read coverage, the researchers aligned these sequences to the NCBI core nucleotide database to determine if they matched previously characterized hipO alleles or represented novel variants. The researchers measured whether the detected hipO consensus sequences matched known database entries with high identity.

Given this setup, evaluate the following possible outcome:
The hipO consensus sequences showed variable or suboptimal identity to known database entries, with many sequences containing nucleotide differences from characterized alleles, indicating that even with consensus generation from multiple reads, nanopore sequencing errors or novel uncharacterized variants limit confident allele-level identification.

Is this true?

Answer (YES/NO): NO